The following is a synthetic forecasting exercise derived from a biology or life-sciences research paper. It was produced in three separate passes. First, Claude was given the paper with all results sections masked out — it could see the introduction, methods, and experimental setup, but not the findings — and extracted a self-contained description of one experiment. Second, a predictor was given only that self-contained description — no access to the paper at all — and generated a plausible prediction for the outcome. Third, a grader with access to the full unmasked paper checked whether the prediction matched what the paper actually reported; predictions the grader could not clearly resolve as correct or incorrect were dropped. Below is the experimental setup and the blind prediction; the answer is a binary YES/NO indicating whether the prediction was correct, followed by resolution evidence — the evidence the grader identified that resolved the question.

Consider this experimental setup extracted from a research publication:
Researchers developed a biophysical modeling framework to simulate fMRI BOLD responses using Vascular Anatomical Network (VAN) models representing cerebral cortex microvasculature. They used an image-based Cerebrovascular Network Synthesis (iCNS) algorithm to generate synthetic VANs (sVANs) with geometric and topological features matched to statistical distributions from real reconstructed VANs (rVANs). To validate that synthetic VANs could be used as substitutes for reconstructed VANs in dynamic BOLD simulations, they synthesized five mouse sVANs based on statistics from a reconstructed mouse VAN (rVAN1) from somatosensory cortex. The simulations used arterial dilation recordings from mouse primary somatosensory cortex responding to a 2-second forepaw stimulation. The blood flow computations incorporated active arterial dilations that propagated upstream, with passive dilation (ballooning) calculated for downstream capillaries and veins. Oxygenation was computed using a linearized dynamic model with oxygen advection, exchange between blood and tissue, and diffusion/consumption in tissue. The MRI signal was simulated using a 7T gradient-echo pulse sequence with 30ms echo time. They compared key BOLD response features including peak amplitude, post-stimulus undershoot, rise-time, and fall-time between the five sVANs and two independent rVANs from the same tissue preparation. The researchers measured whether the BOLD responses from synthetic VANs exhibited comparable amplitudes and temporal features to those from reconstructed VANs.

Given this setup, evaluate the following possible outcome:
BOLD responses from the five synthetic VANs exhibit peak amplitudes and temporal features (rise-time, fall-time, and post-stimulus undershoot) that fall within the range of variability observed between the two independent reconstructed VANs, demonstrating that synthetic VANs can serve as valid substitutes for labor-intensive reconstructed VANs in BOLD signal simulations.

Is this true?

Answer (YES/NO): YES